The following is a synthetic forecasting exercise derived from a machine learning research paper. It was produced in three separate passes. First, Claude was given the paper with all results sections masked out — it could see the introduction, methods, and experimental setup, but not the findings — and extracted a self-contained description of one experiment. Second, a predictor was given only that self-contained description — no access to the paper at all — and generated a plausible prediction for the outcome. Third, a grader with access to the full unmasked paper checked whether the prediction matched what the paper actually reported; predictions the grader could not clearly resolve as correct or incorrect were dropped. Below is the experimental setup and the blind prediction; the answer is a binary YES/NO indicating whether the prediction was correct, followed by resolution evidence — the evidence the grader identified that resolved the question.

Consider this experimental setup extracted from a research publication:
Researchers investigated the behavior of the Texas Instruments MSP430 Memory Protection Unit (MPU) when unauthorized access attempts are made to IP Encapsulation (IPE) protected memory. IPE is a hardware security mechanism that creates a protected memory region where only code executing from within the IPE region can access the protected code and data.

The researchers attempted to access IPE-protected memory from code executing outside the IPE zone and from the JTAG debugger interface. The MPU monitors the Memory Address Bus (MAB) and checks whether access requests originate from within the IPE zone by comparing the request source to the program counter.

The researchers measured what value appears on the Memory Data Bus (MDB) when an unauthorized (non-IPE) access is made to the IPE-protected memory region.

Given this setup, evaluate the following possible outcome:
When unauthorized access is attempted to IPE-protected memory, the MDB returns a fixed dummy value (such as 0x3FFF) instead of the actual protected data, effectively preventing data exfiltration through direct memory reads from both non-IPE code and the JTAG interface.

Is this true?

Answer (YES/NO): YES